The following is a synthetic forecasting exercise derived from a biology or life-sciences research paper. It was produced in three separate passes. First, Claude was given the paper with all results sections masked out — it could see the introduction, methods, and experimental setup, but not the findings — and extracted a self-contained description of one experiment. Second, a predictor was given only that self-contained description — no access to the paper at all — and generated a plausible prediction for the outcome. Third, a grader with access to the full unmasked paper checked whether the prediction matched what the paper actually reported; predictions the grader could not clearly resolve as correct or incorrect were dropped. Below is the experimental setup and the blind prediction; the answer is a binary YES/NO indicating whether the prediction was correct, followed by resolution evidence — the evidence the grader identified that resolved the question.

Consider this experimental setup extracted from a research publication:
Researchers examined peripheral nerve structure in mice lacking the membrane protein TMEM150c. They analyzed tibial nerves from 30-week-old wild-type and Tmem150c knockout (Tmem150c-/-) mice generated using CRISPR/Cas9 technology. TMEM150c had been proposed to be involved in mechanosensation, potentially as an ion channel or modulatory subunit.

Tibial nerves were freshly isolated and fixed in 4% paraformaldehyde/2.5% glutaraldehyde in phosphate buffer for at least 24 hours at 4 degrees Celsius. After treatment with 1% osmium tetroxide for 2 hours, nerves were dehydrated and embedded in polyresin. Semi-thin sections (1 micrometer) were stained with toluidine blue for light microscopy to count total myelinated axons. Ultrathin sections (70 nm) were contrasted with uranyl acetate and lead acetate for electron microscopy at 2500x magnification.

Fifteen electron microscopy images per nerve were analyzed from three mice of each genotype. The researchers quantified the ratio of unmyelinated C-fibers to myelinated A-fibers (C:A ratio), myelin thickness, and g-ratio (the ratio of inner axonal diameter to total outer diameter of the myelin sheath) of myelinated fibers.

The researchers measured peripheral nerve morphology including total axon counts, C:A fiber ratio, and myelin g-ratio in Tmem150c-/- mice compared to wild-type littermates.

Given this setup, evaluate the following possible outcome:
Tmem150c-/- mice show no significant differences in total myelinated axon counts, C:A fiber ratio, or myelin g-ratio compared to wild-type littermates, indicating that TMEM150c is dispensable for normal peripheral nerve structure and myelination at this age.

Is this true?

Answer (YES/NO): YES